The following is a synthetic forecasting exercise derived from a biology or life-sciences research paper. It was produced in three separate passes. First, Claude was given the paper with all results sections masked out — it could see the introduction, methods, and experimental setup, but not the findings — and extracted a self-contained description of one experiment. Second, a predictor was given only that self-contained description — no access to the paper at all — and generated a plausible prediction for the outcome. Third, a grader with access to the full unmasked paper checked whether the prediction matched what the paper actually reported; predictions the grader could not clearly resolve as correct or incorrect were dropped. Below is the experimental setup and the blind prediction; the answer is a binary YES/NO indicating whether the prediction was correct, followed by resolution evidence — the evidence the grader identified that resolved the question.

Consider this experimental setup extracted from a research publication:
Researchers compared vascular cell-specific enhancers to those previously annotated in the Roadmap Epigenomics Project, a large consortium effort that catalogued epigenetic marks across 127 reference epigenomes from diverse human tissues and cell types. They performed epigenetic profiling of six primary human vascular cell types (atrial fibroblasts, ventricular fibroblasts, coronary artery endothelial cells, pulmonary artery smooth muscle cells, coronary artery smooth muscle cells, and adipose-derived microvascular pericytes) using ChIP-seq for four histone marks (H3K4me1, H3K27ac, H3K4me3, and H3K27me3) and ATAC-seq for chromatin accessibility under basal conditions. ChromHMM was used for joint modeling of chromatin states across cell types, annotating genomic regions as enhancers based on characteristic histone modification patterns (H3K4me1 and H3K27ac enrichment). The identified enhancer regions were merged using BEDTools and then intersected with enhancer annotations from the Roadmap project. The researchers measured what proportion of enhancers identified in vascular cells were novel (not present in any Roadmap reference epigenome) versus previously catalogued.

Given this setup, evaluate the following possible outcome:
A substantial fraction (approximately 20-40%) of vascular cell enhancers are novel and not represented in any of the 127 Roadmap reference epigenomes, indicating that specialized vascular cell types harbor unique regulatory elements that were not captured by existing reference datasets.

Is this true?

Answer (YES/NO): NO